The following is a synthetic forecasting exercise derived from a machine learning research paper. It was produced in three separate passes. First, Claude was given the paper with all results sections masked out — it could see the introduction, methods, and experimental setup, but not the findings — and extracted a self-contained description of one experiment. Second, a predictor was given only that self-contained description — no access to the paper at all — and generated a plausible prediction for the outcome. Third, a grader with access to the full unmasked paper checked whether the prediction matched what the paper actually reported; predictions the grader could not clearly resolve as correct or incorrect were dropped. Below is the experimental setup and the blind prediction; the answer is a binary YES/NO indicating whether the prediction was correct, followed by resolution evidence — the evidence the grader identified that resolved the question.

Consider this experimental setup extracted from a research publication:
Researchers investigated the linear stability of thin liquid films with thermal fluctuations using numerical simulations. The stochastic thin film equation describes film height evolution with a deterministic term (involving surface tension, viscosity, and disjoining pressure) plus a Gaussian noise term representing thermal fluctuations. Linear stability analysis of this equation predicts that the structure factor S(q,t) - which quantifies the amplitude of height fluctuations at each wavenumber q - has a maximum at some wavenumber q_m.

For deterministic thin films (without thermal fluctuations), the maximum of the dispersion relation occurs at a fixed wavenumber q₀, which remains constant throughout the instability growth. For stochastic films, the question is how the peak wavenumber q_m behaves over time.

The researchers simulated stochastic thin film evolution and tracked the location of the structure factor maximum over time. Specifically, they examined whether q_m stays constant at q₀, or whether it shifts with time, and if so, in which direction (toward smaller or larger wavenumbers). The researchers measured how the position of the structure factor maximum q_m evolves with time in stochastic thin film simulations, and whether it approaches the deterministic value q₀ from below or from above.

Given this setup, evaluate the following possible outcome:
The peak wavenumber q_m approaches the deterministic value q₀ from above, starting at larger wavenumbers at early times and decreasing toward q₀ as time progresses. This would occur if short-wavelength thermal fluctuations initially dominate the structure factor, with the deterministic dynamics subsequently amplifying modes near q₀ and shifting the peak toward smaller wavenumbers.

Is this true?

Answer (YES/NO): YES